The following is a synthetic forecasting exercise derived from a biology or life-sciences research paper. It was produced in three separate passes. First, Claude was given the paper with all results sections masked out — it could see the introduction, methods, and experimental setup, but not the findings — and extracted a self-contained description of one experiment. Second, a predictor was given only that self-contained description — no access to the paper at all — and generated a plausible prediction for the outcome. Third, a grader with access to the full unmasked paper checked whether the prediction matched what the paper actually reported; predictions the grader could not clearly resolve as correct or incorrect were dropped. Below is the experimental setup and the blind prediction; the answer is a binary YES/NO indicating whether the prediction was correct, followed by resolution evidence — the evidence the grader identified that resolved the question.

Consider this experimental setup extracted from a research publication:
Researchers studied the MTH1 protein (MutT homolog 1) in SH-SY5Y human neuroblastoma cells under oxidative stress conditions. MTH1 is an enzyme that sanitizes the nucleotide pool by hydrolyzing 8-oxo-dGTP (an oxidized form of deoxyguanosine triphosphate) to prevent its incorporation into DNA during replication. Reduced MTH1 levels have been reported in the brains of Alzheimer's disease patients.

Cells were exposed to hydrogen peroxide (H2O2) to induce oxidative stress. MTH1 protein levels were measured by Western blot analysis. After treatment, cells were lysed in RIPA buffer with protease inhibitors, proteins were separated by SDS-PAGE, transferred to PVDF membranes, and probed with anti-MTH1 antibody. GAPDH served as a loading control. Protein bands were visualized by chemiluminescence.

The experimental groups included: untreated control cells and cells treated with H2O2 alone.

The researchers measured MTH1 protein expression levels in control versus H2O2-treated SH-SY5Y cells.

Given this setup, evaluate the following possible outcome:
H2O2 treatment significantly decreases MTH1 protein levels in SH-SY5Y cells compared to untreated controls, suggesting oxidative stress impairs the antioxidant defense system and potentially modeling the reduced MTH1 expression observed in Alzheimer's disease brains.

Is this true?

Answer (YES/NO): YES